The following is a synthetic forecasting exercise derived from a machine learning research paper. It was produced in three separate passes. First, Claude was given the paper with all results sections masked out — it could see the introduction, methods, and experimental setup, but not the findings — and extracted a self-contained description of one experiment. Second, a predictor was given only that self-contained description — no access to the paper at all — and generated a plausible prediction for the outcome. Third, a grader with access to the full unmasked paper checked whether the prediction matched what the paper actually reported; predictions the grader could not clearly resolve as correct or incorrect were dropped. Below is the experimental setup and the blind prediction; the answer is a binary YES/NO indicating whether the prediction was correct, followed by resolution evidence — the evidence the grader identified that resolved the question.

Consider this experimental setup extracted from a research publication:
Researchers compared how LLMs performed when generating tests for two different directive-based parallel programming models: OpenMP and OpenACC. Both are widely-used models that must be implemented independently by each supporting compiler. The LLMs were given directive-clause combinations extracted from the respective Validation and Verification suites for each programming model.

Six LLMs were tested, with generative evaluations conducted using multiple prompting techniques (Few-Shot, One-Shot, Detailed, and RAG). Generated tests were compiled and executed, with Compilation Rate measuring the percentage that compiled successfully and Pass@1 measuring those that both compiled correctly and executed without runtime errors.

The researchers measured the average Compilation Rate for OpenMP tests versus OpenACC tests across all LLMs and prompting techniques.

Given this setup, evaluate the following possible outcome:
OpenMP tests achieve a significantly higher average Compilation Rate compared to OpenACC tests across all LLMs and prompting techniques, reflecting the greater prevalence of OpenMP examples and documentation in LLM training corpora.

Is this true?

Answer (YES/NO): NO